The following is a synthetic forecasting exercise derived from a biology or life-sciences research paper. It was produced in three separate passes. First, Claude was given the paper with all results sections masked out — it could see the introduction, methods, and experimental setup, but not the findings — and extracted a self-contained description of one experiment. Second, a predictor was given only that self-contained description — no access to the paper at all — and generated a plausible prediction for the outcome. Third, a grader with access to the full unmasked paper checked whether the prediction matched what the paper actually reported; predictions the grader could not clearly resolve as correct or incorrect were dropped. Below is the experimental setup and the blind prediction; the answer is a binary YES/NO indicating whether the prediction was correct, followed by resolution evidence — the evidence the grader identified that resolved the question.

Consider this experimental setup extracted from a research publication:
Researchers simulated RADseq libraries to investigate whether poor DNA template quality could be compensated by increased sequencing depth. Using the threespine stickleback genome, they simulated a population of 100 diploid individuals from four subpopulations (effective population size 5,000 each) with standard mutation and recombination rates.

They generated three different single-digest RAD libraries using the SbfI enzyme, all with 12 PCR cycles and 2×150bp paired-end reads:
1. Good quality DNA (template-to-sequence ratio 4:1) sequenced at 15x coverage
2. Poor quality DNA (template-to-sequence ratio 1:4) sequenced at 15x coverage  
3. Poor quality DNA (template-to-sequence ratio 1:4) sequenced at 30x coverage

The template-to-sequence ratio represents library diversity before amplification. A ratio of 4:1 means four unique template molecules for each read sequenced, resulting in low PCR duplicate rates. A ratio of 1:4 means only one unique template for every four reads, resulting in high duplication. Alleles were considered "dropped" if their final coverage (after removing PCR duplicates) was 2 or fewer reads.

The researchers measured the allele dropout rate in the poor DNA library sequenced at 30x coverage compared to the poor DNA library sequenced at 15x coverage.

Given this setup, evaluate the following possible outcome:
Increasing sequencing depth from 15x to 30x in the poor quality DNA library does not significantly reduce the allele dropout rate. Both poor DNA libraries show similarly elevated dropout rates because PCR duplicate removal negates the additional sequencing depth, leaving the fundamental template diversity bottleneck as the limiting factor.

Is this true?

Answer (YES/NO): NO